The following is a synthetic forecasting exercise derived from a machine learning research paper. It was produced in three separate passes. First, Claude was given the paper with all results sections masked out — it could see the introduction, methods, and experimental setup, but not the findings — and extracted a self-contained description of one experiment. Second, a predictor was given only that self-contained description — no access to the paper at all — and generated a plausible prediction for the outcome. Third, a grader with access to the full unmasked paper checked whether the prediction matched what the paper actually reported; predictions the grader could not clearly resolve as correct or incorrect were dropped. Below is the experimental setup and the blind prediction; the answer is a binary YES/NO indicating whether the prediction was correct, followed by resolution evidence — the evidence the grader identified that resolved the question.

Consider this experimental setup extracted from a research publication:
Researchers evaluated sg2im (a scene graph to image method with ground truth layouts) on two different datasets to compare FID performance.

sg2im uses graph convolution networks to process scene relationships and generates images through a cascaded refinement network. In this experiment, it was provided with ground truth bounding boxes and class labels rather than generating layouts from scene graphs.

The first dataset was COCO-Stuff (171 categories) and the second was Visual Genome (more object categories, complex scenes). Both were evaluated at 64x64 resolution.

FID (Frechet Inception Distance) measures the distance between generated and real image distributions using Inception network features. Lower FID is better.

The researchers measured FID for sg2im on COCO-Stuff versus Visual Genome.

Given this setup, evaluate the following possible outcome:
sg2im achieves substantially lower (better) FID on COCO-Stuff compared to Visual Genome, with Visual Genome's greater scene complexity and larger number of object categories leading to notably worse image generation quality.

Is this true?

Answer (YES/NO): YES